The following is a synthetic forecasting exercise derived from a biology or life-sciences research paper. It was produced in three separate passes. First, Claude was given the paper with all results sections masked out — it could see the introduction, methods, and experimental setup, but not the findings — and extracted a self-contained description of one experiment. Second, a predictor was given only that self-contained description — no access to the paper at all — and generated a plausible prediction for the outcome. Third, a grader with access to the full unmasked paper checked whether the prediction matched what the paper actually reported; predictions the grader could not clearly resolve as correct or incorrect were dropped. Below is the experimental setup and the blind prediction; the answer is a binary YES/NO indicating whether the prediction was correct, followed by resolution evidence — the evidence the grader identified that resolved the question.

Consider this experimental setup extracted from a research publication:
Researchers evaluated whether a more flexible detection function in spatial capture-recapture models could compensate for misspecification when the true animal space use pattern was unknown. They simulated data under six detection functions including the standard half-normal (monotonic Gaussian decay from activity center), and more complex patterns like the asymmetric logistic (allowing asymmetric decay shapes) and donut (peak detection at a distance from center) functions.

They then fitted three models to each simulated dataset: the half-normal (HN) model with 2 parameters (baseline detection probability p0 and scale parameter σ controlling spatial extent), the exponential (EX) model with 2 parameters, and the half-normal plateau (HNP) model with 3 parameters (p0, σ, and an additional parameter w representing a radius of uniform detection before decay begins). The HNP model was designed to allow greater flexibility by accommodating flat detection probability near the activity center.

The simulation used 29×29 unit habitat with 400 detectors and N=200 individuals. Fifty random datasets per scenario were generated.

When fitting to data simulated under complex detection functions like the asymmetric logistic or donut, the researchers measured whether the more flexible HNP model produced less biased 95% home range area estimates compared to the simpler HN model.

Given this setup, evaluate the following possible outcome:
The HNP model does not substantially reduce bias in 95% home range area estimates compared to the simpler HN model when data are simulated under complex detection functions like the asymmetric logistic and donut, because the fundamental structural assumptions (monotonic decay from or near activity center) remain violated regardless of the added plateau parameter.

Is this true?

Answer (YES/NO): NO